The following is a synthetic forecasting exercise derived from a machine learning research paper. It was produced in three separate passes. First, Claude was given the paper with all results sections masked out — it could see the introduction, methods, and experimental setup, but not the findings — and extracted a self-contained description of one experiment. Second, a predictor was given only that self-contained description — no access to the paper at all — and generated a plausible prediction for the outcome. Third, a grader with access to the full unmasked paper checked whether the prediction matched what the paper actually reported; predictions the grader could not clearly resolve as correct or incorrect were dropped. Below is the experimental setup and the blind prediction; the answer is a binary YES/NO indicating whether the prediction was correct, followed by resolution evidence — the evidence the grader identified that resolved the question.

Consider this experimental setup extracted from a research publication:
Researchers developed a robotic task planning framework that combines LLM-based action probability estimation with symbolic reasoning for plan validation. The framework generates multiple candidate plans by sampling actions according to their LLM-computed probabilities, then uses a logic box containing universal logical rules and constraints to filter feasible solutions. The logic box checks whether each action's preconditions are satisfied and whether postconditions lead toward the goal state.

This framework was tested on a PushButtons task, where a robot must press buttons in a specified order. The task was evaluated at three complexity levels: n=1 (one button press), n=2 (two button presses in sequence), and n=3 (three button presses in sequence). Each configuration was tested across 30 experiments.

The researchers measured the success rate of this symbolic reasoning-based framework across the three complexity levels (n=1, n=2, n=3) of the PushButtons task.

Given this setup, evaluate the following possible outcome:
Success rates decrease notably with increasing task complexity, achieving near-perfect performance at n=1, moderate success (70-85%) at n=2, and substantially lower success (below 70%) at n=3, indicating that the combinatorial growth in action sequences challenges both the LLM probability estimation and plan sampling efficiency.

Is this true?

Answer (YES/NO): NO